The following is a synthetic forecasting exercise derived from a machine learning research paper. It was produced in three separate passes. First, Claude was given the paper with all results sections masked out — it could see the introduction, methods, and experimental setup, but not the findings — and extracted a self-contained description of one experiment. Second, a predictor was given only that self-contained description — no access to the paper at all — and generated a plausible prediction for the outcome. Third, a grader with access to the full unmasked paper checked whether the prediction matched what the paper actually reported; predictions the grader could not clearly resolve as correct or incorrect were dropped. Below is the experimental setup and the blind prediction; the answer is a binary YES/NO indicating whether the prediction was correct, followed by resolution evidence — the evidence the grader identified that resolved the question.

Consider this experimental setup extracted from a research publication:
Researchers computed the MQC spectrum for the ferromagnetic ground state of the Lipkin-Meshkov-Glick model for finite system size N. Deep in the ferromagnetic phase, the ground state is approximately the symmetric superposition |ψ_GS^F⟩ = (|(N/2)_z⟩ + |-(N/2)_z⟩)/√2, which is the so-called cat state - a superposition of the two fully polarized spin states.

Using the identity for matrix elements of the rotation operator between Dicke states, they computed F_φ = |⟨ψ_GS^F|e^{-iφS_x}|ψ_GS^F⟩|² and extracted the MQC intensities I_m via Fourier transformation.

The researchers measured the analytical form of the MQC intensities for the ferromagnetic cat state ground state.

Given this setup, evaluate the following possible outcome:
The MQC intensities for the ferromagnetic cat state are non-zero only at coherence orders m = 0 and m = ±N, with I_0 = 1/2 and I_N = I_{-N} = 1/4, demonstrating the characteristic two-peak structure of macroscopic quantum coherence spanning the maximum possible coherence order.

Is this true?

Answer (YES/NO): NO